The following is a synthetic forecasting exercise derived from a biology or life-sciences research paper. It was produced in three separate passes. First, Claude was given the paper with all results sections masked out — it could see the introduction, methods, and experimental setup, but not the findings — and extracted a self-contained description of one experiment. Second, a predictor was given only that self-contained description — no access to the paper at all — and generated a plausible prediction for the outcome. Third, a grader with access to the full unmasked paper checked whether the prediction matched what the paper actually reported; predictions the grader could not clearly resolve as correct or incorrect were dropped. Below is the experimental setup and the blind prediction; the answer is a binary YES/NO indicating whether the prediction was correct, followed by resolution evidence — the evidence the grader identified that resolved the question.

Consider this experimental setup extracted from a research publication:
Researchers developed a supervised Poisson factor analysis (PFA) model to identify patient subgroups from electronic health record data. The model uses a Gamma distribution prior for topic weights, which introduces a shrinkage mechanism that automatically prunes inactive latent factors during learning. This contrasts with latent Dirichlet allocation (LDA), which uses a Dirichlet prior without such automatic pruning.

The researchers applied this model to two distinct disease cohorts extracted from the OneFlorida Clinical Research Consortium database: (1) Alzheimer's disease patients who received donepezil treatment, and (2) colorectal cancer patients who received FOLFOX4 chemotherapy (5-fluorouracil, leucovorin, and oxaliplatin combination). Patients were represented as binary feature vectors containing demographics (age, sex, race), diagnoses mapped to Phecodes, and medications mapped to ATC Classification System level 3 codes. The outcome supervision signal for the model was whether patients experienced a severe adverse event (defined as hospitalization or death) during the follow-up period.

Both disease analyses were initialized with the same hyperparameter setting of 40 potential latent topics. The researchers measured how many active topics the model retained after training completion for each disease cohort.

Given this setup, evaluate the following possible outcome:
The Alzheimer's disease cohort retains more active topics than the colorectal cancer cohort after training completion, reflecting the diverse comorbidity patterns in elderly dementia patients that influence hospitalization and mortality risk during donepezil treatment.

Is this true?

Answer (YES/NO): NO